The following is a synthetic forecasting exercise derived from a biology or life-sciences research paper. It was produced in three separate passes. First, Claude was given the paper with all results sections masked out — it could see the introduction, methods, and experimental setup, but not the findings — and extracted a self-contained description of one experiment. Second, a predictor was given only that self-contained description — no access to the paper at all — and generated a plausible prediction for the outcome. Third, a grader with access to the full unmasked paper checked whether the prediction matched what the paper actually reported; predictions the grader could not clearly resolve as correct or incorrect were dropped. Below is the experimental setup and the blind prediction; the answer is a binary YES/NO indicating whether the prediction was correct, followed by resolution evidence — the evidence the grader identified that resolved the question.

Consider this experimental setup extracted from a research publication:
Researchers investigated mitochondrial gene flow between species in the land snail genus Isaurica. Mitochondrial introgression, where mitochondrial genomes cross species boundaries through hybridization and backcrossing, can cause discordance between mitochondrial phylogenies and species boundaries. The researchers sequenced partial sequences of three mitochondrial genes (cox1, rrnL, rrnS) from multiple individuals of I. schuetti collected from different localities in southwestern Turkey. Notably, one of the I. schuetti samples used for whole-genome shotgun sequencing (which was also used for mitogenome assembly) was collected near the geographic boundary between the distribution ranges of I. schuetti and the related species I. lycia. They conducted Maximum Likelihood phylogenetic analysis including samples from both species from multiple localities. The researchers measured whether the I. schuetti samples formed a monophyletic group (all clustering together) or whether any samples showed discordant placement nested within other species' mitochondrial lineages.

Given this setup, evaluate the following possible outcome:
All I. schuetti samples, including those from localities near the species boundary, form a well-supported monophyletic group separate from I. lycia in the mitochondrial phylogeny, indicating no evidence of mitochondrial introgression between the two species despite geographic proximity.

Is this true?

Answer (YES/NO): NO